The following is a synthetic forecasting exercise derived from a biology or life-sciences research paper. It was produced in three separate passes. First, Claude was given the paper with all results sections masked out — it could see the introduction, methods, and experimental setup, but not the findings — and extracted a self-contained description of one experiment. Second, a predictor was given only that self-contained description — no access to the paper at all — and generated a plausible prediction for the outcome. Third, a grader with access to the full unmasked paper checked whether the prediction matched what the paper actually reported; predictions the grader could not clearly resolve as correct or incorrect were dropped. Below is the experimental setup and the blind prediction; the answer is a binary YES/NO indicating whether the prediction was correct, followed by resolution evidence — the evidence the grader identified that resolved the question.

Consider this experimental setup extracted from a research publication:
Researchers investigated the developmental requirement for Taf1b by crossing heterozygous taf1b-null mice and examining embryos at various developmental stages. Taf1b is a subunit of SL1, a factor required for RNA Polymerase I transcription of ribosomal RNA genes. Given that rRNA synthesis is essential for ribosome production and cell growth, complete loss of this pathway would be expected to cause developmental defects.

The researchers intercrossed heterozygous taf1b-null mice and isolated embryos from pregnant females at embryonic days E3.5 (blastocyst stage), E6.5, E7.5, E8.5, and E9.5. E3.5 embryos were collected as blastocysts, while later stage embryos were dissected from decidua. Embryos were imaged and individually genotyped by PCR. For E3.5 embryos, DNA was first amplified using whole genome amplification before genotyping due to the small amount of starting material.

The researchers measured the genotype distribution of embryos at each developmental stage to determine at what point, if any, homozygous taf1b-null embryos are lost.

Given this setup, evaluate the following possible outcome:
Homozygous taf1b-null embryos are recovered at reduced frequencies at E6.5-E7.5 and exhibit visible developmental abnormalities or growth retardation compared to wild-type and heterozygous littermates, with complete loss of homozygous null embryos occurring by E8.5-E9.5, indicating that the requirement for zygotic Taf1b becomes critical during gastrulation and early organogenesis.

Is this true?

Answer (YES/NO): NO